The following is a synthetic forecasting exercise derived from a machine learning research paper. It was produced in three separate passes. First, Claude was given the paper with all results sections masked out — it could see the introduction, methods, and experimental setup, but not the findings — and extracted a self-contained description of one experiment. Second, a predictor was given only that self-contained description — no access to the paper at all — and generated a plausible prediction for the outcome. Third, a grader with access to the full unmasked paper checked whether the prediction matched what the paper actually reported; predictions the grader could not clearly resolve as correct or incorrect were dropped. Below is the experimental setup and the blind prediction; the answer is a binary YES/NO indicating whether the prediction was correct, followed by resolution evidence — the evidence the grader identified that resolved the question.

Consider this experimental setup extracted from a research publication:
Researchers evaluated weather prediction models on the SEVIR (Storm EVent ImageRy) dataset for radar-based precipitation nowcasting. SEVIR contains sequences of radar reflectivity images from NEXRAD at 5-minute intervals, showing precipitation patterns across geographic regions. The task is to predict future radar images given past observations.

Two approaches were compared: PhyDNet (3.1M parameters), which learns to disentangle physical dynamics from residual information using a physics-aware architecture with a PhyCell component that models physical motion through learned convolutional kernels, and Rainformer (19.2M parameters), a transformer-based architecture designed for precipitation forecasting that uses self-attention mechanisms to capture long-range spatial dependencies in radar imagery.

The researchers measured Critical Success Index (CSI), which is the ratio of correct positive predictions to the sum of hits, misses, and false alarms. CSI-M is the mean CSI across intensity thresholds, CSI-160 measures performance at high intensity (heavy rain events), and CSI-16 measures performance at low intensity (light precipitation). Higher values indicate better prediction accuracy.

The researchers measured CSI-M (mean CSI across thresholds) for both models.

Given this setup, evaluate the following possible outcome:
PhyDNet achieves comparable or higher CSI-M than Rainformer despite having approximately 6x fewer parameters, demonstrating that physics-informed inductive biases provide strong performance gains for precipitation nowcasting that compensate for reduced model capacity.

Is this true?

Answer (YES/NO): YES